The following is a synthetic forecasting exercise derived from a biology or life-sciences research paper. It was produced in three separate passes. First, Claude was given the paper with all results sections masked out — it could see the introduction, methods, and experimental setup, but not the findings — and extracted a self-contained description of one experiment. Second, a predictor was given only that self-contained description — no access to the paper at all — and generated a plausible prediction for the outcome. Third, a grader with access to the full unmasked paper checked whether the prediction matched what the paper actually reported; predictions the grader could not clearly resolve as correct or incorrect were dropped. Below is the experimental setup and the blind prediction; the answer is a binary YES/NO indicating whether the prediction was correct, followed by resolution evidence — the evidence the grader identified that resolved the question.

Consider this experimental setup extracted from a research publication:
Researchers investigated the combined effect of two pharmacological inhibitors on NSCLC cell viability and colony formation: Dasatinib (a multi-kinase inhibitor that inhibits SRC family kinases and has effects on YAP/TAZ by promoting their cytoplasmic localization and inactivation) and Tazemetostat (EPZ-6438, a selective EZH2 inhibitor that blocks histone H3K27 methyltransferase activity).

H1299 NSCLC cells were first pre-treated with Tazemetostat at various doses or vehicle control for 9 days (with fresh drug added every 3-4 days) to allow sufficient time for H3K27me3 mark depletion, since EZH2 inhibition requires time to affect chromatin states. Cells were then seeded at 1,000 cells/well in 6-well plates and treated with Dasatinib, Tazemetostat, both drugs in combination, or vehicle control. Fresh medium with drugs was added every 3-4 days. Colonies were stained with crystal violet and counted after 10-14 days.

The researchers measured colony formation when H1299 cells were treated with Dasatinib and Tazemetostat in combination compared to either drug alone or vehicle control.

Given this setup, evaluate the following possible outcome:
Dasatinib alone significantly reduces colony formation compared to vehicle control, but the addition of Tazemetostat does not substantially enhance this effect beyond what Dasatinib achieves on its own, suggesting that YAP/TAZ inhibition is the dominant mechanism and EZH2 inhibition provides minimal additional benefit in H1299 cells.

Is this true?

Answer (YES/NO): NO